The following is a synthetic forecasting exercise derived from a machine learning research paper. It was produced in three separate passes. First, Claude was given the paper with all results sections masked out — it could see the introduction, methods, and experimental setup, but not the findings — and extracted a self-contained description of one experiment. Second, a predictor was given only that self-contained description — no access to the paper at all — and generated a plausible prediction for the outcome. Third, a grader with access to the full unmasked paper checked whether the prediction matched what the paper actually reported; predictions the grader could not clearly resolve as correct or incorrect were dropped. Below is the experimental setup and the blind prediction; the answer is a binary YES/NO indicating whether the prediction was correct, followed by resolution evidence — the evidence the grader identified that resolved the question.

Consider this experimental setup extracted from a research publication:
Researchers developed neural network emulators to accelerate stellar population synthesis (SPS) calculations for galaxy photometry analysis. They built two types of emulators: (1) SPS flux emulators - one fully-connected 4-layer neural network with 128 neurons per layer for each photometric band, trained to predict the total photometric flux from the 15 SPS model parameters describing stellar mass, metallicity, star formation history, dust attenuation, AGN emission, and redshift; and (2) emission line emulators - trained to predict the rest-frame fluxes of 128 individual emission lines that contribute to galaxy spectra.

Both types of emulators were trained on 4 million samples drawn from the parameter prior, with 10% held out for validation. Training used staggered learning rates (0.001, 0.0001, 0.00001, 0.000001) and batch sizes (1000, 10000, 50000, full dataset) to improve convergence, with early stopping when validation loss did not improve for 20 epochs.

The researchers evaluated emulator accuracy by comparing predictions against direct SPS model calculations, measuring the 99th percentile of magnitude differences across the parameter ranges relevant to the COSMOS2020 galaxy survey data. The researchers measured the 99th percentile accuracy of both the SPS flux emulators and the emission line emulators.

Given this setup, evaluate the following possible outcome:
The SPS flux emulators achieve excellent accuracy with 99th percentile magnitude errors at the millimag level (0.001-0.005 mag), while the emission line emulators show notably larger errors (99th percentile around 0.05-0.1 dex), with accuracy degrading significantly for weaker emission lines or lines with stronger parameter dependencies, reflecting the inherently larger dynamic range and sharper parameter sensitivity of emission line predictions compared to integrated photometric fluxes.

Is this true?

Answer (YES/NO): NO